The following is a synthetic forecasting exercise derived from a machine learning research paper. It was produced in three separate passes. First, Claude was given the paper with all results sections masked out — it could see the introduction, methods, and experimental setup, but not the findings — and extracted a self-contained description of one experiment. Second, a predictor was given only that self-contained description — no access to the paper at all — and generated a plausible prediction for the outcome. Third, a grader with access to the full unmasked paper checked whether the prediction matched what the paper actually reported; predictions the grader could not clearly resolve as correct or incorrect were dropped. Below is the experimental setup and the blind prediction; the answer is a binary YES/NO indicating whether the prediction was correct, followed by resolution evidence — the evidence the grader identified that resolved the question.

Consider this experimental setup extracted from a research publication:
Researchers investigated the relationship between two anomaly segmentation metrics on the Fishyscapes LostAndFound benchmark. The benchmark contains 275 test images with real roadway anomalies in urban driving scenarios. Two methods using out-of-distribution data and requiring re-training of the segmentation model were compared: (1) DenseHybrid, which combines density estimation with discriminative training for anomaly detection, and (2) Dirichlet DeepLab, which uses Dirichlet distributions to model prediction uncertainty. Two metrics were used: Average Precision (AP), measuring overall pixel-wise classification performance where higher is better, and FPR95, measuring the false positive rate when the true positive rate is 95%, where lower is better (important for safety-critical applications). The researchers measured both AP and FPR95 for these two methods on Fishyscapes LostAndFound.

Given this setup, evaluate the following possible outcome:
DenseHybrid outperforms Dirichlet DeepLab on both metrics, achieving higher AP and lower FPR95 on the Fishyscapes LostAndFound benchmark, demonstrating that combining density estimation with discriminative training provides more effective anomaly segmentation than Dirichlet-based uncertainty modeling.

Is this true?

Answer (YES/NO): YES